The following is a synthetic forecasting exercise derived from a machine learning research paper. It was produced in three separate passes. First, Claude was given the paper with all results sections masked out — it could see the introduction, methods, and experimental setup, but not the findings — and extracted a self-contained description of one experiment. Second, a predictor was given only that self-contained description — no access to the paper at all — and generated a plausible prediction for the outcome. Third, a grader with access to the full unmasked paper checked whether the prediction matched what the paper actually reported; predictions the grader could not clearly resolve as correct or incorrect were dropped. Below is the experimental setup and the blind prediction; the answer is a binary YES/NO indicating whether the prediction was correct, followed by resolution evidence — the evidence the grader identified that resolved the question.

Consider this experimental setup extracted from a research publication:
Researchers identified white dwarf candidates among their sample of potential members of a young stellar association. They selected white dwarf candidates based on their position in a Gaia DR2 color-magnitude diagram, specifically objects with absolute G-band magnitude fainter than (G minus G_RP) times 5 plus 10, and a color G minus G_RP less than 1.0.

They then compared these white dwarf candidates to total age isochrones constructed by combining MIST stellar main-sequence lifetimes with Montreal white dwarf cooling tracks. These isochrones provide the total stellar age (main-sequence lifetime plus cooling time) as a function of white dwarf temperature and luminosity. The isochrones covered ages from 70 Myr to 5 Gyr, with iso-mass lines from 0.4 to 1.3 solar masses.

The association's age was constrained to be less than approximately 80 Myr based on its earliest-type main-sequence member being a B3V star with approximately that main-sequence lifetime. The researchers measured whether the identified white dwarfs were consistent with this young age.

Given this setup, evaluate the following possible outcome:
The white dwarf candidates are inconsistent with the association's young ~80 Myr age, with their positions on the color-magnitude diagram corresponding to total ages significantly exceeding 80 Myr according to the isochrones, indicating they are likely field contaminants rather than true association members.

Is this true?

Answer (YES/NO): NO